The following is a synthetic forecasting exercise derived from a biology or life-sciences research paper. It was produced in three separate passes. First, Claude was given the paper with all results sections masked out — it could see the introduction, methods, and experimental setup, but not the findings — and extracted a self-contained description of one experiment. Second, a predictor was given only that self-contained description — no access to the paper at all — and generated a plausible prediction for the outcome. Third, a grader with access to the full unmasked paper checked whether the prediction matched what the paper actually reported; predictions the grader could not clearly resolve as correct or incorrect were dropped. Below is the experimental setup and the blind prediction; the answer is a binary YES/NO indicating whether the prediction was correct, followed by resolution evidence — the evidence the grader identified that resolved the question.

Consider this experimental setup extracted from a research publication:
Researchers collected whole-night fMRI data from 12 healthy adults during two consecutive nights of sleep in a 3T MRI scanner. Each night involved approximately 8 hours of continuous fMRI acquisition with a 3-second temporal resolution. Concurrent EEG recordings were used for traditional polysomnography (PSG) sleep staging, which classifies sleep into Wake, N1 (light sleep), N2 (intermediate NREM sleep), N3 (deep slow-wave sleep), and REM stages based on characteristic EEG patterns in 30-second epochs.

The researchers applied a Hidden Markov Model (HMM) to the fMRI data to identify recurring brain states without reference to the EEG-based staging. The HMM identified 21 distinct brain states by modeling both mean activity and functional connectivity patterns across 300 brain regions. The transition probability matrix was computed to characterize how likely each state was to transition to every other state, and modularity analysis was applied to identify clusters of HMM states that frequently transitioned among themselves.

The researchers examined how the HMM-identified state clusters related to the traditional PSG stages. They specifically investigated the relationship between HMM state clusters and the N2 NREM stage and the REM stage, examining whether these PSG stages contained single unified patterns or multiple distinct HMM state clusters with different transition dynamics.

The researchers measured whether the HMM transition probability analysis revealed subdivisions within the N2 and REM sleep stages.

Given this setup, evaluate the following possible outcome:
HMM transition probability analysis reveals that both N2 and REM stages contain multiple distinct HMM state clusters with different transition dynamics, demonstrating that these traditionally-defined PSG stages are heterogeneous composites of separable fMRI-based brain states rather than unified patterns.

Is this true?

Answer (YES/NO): NO